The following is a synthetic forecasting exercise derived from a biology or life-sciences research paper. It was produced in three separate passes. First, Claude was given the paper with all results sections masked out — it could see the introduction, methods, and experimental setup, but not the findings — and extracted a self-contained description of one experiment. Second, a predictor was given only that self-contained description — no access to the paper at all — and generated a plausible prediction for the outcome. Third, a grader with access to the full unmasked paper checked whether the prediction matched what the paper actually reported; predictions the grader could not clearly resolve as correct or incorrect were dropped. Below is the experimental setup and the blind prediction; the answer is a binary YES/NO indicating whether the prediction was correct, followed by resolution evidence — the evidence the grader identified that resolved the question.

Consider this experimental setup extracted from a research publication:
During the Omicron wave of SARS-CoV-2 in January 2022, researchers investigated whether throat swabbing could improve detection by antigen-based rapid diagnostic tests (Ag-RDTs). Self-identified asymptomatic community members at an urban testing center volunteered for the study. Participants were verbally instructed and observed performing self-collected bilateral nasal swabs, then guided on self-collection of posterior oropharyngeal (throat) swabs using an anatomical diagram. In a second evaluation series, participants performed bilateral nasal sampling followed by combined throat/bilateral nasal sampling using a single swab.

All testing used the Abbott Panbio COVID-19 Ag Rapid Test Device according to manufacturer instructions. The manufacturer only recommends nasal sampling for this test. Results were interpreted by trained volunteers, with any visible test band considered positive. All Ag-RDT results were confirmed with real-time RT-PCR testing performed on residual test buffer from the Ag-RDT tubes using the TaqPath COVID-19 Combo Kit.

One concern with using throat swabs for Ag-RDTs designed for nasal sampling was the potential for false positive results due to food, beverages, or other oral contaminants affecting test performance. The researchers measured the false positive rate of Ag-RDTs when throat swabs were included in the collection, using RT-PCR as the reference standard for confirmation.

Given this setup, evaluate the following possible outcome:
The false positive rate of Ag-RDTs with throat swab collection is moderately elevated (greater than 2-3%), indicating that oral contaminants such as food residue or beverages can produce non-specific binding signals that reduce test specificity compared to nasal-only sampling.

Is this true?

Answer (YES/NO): NO